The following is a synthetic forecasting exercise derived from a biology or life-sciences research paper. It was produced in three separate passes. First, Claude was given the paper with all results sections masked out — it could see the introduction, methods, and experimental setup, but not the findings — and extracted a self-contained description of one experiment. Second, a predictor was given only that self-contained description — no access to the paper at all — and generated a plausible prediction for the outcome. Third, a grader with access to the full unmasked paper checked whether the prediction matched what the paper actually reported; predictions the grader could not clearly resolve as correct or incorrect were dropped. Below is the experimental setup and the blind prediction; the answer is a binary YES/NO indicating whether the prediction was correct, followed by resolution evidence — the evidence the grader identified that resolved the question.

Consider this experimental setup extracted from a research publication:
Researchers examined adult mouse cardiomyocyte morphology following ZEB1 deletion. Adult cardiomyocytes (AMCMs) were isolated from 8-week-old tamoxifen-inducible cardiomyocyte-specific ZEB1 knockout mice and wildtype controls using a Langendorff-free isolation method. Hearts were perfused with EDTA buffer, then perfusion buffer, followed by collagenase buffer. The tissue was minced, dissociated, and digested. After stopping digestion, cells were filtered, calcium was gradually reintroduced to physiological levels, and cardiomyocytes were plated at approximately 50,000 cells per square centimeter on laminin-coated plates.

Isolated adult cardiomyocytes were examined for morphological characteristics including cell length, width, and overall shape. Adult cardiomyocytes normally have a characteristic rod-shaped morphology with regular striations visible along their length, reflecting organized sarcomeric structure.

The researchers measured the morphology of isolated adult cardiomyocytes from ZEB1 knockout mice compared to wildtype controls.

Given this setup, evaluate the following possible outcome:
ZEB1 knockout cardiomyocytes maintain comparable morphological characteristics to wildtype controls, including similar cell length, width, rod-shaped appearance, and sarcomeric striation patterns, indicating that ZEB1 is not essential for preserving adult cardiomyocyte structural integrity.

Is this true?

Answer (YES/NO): NO